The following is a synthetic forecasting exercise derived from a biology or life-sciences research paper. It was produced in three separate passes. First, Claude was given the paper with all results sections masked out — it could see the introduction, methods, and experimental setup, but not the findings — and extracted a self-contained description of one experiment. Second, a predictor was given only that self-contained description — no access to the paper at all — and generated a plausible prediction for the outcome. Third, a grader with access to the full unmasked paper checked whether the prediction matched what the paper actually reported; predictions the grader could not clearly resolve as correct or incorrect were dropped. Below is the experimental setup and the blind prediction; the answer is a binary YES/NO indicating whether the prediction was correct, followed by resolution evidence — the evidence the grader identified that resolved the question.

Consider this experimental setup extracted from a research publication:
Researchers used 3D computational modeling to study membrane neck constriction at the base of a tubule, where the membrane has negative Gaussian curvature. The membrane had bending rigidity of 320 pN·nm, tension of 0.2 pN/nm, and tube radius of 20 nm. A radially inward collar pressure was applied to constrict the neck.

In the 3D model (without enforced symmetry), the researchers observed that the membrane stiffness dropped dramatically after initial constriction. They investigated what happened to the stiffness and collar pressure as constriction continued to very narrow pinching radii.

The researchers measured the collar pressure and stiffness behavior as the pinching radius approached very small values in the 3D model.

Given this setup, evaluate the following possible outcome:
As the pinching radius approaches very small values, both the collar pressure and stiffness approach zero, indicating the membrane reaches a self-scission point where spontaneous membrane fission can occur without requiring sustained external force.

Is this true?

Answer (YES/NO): NO